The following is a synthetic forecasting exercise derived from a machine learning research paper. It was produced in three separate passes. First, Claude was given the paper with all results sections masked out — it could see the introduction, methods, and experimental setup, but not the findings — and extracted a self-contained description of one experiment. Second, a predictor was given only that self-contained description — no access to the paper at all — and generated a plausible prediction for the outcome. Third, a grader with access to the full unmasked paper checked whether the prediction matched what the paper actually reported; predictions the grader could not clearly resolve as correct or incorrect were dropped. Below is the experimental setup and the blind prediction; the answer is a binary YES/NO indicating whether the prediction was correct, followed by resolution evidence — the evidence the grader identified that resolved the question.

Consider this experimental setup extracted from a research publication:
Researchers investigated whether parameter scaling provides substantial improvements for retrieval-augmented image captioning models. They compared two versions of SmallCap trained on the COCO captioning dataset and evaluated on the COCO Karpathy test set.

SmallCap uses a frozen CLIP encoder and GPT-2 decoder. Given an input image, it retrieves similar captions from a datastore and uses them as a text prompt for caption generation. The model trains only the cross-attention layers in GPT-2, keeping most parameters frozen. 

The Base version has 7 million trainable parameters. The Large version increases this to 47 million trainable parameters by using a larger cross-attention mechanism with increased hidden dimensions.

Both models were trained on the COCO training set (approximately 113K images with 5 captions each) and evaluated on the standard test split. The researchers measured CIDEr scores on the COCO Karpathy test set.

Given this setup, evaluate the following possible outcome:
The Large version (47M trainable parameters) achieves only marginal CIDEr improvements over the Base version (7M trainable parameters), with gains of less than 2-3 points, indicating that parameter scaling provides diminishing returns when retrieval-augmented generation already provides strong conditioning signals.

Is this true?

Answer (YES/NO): YES